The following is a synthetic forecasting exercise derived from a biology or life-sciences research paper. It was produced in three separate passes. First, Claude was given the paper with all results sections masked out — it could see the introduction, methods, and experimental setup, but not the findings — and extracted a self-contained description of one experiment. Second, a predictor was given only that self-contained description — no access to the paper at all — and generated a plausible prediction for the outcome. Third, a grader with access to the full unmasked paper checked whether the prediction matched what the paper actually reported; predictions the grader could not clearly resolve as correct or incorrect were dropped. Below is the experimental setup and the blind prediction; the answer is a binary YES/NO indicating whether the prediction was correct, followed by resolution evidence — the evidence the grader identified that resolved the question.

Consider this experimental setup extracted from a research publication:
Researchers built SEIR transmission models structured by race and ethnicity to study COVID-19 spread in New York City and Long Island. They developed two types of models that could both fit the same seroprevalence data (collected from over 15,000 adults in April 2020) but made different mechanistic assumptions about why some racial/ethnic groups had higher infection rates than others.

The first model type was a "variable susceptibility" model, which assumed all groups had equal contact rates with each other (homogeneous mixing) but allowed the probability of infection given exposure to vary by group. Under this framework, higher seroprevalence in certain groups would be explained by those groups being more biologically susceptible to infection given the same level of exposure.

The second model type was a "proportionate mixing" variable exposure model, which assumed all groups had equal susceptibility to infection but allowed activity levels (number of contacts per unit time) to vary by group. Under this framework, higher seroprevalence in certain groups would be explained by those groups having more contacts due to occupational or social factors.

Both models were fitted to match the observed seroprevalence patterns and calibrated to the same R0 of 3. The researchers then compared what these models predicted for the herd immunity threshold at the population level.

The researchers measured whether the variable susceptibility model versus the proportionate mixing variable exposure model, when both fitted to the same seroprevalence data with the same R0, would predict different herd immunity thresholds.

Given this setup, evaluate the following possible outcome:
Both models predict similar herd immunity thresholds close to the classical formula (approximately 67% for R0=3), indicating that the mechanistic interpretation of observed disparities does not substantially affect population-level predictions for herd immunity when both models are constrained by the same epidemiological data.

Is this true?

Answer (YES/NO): NO